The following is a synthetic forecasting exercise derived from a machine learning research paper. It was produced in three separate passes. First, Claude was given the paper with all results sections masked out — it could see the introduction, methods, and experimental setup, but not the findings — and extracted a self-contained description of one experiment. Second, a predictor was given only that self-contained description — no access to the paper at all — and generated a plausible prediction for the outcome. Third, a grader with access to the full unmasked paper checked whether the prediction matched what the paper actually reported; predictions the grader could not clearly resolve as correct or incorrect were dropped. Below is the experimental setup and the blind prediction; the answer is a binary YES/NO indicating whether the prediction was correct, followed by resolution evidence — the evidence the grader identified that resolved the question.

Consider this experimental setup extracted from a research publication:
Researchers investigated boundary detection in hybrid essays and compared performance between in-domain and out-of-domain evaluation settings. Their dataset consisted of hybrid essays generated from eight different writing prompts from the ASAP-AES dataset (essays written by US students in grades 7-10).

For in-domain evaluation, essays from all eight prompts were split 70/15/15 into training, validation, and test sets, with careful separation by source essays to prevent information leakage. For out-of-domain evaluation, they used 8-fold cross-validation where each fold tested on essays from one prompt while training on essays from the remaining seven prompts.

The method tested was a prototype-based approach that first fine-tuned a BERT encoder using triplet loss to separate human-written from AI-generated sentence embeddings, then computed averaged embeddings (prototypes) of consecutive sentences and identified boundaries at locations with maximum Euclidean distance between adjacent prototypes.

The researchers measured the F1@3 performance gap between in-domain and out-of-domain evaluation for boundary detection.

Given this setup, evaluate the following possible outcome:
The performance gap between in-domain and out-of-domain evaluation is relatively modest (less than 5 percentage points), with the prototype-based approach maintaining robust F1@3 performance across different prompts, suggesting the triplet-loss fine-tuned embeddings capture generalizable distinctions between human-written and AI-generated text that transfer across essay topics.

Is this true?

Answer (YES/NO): NO